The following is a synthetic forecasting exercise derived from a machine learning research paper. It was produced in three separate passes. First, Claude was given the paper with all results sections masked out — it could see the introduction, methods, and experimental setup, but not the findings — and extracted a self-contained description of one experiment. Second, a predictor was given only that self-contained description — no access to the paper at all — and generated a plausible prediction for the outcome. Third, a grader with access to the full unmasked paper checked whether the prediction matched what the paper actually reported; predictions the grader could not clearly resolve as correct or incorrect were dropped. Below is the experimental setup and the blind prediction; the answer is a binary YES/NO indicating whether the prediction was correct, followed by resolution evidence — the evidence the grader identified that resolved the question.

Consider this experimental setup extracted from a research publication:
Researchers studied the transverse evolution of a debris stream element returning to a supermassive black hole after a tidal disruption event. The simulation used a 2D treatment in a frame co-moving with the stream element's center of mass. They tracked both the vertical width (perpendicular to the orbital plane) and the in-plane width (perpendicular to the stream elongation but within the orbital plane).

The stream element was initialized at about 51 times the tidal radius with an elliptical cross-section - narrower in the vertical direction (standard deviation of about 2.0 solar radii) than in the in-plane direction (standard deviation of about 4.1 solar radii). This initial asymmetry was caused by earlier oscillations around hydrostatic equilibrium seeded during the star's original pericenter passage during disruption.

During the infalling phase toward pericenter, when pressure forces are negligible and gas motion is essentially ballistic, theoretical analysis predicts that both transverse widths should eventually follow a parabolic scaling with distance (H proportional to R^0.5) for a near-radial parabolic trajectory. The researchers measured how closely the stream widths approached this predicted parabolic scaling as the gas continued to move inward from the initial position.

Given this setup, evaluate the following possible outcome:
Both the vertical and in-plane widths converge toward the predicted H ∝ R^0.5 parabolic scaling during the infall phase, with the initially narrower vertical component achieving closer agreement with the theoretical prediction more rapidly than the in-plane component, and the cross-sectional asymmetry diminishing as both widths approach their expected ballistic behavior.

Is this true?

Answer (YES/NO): NO